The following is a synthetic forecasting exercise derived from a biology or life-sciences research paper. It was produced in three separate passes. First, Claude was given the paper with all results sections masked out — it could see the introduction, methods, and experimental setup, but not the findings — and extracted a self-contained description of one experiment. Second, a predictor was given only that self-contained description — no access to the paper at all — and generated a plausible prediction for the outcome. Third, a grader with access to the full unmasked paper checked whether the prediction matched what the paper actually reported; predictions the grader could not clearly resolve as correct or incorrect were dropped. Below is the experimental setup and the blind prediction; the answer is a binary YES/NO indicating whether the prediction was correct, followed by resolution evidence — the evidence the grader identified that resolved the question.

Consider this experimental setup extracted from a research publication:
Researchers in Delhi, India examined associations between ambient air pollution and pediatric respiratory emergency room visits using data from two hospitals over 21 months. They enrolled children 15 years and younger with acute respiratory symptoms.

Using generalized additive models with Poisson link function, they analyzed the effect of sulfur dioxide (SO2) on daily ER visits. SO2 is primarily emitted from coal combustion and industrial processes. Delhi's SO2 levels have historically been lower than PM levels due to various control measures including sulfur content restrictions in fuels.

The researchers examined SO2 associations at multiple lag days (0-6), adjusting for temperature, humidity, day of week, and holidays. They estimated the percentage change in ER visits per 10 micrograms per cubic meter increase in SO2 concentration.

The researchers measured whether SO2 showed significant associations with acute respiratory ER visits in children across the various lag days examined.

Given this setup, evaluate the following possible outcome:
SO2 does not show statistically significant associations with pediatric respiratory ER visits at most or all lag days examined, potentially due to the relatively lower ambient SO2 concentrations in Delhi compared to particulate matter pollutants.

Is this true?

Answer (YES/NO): NO